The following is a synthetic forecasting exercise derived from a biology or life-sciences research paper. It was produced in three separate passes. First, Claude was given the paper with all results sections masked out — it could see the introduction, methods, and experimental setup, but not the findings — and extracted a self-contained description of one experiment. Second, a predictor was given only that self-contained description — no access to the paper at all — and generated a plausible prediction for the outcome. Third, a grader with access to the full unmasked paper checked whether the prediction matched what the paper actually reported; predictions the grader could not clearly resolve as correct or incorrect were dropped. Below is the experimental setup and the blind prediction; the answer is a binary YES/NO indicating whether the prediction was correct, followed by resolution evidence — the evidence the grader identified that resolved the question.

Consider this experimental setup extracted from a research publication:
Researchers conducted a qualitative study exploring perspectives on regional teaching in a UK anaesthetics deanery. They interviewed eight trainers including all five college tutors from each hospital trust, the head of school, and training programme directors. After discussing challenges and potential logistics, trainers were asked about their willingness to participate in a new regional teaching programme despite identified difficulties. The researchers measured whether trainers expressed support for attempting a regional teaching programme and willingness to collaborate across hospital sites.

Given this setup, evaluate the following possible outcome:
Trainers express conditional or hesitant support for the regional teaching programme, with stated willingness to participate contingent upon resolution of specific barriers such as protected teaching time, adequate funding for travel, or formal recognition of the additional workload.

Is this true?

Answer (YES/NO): NO